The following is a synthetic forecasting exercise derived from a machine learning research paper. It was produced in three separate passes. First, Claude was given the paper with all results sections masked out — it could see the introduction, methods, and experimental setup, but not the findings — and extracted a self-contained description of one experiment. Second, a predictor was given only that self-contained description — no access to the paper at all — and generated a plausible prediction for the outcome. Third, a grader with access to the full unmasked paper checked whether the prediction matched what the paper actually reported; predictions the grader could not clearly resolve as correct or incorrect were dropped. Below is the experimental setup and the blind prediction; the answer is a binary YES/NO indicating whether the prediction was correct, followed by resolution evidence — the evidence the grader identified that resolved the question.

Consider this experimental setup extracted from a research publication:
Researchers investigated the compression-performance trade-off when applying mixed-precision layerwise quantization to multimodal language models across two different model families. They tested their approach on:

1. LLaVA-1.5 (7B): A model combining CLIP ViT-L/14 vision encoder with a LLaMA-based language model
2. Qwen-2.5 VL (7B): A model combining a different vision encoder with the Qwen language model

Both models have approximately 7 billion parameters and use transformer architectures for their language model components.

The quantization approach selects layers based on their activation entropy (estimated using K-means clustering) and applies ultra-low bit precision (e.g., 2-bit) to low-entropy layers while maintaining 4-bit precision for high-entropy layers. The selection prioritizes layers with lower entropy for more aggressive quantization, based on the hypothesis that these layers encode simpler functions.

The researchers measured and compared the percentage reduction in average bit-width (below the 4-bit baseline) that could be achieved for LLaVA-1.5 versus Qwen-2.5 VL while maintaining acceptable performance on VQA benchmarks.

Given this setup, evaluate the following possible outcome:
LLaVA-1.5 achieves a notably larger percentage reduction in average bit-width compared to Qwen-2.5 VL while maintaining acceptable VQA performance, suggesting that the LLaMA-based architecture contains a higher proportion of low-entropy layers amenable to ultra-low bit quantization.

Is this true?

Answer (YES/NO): YES